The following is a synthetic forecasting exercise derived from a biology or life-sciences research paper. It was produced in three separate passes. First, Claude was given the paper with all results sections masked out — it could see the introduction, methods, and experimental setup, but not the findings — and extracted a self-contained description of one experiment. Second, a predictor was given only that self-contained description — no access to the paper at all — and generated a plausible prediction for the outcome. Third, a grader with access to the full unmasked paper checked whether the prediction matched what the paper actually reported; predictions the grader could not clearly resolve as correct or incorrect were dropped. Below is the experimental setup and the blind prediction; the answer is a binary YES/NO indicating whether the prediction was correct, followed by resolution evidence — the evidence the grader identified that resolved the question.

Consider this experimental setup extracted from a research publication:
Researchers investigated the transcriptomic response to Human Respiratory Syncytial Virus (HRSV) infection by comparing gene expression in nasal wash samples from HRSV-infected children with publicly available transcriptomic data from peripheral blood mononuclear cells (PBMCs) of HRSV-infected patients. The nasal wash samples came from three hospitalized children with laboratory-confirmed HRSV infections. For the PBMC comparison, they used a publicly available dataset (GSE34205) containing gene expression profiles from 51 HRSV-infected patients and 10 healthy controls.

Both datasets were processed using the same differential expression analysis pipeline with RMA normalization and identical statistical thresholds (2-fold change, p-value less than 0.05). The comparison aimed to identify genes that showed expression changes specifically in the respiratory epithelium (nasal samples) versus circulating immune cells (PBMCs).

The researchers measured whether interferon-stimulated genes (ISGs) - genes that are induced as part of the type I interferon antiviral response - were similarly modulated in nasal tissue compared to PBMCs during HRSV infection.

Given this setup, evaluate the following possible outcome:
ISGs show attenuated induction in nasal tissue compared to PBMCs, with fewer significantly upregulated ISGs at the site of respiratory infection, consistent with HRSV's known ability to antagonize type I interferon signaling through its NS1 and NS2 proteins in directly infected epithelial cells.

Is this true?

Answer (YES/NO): NO